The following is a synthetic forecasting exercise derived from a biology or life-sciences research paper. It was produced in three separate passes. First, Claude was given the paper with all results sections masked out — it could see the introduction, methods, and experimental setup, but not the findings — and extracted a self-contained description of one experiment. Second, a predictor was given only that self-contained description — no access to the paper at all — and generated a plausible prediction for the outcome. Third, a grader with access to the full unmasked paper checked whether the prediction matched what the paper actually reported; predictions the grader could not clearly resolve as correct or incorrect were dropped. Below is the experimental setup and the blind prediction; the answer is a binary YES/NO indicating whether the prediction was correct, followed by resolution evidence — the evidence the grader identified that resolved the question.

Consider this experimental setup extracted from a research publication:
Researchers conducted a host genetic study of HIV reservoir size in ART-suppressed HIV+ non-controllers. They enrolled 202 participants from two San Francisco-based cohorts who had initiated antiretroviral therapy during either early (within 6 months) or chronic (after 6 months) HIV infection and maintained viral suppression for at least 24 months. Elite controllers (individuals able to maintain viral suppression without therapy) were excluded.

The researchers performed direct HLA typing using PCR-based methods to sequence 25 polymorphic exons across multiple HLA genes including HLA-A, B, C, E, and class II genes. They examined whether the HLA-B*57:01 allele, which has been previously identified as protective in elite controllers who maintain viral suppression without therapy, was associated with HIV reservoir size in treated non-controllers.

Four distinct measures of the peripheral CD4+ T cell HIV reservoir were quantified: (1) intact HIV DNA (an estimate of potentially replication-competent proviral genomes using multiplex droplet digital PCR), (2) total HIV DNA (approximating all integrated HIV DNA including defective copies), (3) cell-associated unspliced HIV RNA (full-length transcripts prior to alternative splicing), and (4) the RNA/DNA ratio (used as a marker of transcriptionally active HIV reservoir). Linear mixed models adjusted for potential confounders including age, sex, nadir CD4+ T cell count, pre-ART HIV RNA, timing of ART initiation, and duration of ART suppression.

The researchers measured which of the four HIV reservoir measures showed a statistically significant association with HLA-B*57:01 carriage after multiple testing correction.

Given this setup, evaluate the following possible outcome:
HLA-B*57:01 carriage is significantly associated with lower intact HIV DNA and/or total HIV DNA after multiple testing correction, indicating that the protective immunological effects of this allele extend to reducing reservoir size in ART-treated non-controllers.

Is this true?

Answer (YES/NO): NO